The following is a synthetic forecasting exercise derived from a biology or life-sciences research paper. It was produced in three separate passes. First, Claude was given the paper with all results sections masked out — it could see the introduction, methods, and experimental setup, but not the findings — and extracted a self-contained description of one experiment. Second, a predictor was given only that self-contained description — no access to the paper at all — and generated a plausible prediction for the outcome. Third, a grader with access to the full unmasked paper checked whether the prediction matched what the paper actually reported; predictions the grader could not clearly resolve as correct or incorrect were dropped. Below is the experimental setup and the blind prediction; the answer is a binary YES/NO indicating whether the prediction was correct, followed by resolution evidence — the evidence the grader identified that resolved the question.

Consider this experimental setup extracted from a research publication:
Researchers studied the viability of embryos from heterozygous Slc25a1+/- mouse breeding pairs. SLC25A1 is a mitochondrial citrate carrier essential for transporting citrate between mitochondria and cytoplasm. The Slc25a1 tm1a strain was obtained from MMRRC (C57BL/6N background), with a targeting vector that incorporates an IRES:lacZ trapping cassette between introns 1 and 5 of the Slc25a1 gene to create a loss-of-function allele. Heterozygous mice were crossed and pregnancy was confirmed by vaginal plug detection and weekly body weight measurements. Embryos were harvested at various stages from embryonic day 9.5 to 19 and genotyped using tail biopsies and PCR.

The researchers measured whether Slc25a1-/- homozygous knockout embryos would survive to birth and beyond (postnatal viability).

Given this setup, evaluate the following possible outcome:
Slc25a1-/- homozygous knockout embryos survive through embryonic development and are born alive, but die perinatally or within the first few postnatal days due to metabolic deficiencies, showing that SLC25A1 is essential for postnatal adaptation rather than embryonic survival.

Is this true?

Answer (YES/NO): YES